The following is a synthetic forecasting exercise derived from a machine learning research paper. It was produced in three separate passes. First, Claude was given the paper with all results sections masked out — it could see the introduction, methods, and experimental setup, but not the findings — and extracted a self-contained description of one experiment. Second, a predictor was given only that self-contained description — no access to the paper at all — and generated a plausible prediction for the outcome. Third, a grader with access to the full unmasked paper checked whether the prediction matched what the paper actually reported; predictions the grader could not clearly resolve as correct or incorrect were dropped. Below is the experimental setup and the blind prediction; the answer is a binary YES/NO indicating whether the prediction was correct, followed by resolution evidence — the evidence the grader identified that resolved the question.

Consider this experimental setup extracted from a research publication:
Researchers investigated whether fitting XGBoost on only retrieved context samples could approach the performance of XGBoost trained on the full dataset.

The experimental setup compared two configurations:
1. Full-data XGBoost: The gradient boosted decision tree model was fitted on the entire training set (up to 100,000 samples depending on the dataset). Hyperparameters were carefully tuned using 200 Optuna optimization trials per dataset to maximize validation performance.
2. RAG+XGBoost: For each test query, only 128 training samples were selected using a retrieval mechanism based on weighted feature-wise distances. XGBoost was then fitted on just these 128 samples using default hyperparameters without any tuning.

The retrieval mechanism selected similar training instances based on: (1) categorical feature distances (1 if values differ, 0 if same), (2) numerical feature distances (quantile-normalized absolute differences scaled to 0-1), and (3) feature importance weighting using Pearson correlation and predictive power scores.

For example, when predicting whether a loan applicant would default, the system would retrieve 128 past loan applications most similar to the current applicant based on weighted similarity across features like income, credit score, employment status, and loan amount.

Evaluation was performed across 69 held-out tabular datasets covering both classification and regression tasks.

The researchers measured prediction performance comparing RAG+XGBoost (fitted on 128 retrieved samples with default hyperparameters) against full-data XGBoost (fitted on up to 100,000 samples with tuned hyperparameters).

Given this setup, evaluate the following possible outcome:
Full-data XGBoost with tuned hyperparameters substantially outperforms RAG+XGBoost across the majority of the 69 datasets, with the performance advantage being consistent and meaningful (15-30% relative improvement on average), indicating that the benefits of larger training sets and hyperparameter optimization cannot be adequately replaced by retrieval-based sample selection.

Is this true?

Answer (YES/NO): NO